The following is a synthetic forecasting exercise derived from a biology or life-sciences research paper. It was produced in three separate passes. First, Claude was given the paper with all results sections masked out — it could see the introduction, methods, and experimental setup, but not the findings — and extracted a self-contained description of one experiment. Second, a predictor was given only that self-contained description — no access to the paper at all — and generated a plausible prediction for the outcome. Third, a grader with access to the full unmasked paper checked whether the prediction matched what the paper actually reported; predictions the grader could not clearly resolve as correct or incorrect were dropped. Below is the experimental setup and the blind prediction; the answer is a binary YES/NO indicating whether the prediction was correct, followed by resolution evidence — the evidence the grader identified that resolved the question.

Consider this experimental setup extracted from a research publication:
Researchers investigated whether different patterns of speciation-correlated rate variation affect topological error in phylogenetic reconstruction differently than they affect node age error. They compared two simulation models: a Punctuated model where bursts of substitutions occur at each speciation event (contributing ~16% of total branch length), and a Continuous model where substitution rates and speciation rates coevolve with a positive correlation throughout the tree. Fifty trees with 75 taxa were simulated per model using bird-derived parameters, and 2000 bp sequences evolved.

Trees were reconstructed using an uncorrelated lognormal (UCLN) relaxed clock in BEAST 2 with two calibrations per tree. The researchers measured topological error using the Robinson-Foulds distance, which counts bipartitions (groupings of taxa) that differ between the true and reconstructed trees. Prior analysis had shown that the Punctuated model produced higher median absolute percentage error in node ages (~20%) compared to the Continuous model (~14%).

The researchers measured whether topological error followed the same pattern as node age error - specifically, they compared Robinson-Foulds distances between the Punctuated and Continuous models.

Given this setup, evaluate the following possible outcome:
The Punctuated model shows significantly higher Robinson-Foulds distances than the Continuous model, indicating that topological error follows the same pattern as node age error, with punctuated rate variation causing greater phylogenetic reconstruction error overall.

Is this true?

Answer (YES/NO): NO